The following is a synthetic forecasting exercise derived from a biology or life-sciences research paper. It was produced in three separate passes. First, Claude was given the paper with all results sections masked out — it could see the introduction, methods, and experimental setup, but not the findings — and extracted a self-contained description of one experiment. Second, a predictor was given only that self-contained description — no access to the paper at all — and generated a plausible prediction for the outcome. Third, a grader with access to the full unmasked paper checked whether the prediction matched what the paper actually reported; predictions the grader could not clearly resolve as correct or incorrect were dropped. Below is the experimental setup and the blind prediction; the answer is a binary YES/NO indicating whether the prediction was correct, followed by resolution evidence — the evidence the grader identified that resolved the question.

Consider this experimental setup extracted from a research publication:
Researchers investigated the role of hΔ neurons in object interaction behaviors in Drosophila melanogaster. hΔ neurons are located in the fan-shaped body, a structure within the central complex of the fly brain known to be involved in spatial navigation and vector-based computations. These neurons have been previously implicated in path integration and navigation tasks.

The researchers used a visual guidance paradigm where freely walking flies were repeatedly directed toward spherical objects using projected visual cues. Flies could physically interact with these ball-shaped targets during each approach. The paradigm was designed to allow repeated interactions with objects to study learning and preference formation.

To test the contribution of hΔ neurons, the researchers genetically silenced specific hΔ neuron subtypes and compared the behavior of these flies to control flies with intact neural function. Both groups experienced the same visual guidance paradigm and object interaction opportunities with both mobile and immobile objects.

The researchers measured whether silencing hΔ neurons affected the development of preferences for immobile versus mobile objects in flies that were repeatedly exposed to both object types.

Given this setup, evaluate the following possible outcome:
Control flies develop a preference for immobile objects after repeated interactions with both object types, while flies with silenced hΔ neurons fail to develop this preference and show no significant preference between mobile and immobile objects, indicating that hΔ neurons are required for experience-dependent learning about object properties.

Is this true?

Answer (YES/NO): NO